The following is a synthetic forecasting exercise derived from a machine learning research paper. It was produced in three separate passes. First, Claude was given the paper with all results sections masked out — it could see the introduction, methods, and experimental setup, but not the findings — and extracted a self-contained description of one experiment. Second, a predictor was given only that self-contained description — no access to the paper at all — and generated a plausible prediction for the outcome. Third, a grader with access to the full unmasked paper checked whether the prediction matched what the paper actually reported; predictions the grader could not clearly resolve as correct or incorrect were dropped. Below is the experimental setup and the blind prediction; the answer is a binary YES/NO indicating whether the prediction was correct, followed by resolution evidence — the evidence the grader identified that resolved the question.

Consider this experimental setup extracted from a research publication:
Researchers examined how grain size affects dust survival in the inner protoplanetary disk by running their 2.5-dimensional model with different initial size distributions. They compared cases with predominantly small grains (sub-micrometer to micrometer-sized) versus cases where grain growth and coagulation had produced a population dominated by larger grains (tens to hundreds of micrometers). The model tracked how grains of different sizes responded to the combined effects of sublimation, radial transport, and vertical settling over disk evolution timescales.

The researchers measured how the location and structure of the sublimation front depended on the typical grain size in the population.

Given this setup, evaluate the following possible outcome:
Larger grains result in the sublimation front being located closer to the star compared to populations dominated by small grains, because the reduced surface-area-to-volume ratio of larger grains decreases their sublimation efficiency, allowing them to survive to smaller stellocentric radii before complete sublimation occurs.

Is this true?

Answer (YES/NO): YES